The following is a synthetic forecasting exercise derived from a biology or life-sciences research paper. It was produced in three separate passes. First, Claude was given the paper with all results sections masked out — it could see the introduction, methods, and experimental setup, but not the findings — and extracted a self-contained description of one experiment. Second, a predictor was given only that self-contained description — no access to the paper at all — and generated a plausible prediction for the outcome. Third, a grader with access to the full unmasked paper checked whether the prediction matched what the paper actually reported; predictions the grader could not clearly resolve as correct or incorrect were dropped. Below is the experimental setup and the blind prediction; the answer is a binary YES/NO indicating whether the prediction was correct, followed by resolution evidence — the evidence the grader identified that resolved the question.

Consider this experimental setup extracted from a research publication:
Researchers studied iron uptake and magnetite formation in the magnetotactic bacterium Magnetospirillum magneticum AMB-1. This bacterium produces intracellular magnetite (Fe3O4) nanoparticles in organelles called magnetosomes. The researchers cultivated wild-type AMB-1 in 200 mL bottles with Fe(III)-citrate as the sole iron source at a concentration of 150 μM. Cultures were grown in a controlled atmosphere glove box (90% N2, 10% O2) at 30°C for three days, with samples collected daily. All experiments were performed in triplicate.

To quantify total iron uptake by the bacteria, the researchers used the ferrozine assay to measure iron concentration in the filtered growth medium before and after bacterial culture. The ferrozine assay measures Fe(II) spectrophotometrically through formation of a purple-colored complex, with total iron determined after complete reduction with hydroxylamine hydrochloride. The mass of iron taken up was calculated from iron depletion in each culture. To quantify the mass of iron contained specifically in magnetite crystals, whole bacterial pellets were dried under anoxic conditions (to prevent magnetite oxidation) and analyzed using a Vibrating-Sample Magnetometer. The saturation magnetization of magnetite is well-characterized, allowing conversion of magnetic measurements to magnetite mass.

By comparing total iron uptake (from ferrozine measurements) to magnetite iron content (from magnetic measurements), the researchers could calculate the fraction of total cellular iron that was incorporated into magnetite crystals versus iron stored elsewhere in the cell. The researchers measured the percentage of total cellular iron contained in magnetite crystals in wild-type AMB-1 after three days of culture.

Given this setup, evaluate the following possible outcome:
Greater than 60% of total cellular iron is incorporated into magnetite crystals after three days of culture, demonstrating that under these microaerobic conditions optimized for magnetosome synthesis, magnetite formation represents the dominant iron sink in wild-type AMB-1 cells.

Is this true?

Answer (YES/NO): NO